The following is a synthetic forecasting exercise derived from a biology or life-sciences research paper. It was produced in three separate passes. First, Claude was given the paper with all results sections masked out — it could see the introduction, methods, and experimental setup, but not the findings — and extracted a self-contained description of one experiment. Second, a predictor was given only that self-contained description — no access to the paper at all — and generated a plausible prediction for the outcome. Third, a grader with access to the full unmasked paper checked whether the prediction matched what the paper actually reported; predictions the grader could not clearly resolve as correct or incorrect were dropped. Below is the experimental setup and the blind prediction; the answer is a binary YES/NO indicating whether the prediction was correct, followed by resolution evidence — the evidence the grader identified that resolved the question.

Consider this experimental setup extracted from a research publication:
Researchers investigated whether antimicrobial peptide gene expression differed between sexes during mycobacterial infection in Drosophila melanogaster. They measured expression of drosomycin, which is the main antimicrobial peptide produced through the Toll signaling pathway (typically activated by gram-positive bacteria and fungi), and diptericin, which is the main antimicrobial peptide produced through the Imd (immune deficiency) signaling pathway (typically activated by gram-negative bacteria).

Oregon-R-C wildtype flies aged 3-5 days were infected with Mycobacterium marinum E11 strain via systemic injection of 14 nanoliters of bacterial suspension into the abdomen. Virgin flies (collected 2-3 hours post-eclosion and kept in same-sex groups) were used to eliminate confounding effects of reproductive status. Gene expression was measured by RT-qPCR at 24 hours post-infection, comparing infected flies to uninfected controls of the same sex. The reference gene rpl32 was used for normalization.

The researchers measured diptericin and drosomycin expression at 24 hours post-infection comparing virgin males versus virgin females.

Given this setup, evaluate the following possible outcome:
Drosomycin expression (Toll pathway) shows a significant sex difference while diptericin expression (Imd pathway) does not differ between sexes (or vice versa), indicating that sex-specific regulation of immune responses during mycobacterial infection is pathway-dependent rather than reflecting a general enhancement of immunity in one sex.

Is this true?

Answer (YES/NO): NO